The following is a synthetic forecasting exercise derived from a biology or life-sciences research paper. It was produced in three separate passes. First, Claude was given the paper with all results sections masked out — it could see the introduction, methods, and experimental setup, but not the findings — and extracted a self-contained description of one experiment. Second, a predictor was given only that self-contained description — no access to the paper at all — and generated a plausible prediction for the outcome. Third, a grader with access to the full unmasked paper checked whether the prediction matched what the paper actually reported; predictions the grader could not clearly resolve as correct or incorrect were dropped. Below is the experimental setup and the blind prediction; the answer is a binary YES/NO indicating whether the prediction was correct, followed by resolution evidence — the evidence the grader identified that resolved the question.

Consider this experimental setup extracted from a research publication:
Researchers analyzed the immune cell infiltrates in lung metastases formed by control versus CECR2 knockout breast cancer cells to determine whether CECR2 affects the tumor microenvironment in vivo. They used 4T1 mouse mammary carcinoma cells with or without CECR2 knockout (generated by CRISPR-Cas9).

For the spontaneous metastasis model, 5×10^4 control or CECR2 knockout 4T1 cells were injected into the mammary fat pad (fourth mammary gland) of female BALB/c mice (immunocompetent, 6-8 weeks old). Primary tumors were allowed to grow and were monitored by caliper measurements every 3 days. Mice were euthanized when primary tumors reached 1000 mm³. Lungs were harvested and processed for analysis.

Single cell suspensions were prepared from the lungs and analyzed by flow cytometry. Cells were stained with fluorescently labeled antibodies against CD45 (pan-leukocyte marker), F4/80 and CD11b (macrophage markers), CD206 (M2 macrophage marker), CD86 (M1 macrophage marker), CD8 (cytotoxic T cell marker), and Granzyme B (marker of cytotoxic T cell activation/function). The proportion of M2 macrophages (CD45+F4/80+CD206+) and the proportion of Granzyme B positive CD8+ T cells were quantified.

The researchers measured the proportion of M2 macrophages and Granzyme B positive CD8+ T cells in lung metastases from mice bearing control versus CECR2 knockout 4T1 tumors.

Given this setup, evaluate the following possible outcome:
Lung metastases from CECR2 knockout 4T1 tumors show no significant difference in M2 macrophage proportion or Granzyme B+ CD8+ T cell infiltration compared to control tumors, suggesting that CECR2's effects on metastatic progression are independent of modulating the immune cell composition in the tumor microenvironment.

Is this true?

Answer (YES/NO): NO